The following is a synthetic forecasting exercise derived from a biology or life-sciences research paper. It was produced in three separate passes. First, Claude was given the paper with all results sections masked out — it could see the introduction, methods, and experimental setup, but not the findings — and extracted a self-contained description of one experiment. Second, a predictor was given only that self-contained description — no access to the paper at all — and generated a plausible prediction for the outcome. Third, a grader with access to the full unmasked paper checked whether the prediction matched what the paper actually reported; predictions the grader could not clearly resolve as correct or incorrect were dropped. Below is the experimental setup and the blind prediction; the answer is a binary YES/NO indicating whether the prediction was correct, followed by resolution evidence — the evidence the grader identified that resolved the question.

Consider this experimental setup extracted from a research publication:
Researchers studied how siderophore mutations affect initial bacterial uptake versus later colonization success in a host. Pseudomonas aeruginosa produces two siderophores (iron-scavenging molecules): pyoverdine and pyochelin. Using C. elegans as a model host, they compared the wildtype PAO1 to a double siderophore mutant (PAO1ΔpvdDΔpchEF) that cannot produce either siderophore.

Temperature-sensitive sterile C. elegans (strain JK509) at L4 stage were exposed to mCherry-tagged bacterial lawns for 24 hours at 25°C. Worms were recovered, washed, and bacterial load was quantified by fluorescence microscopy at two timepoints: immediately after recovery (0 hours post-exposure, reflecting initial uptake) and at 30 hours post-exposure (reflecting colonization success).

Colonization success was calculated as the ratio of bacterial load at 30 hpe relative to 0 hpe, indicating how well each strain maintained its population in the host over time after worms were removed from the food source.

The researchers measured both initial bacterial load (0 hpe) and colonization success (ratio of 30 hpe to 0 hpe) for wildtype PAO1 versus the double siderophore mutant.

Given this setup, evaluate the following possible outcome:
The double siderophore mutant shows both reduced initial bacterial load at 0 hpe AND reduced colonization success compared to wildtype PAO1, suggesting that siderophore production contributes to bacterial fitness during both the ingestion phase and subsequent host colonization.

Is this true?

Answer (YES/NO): NO